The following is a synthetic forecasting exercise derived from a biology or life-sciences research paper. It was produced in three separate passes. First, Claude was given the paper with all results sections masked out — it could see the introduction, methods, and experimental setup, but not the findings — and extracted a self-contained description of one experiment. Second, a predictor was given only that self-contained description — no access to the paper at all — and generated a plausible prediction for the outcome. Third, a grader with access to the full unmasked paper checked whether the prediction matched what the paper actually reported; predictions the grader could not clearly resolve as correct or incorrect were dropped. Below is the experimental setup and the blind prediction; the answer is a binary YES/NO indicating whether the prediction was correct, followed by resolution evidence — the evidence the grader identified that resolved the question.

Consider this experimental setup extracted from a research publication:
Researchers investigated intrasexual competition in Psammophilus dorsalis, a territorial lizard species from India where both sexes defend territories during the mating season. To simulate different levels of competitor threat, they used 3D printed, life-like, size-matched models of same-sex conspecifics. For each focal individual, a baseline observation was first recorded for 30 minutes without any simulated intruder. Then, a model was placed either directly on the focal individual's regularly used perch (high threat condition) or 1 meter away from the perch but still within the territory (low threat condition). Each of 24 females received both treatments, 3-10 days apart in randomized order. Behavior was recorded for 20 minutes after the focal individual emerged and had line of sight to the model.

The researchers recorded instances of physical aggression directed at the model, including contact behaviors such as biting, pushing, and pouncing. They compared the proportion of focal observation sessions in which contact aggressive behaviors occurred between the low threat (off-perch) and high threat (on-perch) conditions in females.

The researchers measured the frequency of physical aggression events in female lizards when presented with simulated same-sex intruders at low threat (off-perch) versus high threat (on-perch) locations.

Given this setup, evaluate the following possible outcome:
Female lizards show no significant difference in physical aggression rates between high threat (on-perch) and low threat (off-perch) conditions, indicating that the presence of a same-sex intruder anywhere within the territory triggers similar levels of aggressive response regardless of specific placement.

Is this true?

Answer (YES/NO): NO